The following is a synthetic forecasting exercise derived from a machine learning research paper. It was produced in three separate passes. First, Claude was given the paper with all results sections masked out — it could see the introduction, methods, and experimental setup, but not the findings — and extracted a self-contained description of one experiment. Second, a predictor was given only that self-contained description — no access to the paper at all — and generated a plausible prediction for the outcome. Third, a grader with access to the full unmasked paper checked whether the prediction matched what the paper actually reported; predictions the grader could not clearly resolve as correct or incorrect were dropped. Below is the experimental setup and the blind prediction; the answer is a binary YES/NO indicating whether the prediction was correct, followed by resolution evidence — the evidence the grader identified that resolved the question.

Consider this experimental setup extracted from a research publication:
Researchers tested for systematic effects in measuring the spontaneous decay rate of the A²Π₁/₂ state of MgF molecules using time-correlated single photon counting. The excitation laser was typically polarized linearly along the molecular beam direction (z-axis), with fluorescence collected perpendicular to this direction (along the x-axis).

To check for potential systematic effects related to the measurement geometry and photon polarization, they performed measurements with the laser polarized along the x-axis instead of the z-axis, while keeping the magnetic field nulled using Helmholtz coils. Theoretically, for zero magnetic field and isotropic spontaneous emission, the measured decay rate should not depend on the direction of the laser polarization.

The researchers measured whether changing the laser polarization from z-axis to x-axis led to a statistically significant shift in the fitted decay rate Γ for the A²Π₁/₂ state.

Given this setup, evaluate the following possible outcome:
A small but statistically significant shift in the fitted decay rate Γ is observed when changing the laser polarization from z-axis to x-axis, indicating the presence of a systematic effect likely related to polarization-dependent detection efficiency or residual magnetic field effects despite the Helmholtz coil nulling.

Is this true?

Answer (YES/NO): NO